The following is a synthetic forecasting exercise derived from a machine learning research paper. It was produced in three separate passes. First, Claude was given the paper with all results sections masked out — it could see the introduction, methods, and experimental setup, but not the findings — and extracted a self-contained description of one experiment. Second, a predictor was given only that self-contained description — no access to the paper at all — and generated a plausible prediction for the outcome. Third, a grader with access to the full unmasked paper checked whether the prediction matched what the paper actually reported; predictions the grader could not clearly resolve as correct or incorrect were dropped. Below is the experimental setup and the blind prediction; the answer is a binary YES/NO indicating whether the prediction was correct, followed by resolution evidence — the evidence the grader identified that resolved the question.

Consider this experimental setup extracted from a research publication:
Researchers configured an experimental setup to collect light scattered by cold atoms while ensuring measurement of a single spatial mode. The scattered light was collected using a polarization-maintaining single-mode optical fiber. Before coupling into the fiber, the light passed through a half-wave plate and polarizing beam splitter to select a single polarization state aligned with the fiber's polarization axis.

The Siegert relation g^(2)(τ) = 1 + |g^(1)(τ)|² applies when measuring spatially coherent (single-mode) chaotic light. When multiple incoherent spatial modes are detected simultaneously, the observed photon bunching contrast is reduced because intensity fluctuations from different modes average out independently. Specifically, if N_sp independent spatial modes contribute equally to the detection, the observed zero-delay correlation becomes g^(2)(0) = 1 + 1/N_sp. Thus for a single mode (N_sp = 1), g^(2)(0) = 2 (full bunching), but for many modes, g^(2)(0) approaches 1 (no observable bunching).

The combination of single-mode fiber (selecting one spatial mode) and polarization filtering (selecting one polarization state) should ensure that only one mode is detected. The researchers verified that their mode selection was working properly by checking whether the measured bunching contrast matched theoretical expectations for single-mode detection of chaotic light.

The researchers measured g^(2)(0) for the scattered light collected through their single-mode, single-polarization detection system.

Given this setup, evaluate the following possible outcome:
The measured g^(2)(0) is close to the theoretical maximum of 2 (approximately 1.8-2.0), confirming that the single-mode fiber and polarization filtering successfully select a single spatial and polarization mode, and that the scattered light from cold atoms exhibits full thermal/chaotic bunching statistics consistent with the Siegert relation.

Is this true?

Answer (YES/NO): YES